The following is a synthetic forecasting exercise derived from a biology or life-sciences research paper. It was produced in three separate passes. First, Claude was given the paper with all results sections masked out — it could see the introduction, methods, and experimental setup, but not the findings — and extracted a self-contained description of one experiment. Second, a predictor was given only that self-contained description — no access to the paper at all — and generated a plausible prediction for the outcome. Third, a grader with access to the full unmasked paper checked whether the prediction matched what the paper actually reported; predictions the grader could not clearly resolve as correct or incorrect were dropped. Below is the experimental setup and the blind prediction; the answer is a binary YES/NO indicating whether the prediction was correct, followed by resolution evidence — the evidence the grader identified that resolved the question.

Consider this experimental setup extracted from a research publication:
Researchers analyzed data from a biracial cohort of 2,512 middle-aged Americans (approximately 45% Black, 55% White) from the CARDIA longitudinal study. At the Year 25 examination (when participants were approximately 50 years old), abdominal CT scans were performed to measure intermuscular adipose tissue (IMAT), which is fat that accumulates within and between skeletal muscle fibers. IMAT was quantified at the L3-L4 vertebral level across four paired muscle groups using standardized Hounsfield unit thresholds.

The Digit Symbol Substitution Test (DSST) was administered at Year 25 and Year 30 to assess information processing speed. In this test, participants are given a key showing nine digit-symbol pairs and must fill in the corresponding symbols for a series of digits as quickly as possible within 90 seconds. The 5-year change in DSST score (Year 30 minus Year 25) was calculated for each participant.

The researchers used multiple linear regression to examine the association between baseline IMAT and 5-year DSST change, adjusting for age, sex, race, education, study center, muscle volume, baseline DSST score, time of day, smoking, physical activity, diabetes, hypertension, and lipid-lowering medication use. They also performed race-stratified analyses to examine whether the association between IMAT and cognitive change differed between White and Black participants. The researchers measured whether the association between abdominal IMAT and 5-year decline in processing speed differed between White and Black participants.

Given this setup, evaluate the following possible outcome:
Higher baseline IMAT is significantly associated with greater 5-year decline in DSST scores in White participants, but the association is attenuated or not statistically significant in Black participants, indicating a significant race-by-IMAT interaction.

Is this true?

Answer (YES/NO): NO